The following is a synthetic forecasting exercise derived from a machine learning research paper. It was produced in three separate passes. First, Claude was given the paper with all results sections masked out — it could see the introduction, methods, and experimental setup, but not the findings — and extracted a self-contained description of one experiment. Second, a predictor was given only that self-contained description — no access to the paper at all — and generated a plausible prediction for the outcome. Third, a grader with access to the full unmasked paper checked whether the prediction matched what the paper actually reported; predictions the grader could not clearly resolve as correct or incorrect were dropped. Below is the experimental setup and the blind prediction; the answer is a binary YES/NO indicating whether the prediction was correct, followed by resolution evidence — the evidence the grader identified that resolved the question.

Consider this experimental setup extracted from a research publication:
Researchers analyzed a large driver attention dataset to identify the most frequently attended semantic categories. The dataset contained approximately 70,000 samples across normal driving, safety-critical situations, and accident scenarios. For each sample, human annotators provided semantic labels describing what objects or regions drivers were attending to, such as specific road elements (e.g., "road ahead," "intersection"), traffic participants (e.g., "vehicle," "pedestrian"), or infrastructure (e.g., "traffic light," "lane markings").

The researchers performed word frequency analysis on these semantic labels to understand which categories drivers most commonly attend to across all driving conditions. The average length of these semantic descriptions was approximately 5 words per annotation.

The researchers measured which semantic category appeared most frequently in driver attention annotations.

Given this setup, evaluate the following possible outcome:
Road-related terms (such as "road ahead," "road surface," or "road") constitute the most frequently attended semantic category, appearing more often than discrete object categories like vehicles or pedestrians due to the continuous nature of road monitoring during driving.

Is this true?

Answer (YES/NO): YES